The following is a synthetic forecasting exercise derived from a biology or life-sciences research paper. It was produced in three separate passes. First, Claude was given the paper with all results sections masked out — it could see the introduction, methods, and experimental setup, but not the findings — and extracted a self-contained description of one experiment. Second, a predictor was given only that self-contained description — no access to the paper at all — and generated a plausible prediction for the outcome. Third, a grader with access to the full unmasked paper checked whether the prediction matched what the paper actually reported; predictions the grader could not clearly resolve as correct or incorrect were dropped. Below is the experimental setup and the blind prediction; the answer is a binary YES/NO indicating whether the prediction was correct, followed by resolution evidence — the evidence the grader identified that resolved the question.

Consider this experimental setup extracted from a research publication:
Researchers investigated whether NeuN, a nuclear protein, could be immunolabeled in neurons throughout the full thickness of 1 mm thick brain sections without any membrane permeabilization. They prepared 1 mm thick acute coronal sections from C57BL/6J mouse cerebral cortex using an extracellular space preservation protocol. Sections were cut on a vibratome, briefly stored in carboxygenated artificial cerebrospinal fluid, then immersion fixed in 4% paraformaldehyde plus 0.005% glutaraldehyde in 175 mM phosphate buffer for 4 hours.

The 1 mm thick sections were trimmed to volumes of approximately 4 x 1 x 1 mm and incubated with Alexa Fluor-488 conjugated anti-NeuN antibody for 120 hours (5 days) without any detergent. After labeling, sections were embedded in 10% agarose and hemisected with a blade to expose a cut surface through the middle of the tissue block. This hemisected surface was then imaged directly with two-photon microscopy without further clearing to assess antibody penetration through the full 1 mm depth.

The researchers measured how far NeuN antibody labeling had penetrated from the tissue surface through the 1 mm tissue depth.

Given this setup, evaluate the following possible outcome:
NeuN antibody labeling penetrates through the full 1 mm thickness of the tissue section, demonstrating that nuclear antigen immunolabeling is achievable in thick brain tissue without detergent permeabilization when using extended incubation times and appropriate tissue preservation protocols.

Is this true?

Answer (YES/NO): YES